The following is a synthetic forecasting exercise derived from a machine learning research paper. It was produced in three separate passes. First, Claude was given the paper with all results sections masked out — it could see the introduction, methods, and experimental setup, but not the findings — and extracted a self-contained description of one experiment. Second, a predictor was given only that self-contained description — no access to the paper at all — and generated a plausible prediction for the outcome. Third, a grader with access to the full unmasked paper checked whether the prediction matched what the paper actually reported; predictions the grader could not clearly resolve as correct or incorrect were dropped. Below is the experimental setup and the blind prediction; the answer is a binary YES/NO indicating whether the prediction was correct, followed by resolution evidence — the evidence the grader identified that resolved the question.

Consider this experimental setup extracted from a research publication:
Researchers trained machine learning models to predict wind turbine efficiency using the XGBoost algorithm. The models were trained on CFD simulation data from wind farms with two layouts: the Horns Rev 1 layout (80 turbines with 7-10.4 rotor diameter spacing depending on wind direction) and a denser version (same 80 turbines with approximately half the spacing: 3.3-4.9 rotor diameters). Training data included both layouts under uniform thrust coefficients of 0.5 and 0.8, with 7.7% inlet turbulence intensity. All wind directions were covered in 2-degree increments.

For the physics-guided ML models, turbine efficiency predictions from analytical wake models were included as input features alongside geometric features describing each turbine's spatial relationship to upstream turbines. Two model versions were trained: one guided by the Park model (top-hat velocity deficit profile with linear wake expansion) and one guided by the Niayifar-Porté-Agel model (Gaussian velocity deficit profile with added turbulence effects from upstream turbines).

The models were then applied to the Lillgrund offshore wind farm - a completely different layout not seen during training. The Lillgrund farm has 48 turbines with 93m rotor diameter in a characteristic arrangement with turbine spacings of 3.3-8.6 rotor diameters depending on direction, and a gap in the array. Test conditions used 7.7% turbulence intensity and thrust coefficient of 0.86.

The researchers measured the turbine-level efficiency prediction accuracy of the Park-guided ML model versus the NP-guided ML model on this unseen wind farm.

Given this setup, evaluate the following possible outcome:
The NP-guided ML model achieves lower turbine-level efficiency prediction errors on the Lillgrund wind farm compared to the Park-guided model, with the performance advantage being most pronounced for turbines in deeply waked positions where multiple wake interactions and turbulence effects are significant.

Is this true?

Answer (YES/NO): NO